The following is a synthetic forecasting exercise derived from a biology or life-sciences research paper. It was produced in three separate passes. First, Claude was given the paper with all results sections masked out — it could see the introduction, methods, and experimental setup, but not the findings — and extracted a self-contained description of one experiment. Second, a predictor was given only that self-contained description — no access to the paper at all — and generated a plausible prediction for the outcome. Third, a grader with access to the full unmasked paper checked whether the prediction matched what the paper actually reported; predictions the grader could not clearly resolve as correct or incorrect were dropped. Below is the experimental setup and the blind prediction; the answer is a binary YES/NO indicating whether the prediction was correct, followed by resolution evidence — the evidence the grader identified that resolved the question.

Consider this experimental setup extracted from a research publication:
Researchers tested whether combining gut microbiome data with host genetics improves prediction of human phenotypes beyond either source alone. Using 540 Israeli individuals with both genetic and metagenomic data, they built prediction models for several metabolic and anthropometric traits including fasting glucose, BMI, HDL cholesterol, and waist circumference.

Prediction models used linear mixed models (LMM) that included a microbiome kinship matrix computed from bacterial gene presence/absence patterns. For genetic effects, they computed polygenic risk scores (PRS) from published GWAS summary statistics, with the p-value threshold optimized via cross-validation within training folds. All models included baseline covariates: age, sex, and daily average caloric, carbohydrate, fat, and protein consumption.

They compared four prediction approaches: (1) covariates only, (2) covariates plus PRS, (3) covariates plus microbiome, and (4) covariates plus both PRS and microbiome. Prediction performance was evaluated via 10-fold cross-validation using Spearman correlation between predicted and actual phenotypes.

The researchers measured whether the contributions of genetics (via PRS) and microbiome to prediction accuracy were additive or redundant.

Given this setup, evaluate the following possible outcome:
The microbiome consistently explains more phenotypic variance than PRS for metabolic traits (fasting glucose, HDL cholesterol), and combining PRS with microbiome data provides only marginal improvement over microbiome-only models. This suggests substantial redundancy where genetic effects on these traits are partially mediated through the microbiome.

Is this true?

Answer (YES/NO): NO